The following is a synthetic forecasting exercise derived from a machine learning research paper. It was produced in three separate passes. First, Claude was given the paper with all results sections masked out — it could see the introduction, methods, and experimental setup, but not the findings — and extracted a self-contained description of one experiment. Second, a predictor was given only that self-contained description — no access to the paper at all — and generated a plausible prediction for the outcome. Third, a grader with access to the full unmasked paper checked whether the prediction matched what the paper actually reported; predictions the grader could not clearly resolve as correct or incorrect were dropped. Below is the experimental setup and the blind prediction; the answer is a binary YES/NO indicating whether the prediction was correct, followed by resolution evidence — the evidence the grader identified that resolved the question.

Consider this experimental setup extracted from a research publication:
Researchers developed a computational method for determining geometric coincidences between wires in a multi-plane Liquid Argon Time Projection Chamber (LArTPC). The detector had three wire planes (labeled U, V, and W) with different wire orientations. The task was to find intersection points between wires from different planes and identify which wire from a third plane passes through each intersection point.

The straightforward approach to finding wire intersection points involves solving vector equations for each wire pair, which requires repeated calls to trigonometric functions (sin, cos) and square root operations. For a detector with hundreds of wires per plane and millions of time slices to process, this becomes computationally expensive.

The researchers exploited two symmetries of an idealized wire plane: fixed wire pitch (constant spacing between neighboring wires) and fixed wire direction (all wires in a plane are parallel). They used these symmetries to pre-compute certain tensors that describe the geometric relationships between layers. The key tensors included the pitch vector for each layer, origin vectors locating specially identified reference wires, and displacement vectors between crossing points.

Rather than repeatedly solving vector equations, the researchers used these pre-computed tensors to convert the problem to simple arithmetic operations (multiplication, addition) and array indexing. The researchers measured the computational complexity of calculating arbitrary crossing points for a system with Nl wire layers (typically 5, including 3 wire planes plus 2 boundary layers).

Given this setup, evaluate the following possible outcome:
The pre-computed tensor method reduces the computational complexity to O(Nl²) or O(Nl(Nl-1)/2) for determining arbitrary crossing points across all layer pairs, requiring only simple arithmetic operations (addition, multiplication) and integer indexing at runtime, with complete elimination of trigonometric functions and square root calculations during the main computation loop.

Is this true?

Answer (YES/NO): YES